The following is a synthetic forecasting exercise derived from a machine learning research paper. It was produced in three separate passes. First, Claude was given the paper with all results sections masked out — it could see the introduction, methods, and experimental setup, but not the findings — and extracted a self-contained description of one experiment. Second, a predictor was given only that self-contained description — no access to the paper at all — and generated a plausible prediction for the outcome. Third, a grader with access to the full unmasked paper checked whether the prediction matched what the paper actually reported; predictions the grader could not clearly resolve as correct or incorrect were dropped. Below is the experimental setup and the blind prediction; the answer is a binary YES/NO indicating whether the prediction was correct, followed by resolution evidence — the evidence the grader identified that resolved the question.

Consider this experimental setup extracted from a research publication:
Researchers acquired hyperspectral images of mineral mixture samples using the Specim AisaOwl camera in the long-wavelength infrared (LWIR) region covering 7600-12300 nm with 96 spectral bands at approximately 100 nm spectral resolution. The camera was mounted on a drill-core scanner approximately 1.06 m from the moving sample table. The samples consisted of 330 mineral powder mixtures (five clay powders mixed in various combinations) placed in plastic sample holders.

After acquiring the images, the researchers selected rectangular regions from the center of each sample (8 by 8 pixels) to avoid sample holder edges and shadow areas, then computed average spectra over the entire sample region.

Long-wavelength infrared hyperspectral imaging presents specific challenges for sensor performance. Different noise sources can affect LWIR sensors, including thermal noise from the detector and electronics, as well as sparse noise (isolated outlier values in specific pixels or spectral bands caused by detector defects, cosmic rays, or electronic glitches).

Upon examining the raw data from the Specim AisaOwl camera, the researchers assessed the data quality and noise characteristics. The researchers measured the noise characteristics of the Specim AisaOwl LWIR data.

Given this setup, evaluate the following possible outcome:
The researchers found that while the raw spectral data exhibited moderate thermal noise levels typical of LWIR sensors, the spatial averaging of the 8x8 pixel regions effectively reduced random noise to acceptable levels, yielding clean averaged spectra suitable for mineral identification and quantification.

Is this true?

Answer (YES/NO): NO